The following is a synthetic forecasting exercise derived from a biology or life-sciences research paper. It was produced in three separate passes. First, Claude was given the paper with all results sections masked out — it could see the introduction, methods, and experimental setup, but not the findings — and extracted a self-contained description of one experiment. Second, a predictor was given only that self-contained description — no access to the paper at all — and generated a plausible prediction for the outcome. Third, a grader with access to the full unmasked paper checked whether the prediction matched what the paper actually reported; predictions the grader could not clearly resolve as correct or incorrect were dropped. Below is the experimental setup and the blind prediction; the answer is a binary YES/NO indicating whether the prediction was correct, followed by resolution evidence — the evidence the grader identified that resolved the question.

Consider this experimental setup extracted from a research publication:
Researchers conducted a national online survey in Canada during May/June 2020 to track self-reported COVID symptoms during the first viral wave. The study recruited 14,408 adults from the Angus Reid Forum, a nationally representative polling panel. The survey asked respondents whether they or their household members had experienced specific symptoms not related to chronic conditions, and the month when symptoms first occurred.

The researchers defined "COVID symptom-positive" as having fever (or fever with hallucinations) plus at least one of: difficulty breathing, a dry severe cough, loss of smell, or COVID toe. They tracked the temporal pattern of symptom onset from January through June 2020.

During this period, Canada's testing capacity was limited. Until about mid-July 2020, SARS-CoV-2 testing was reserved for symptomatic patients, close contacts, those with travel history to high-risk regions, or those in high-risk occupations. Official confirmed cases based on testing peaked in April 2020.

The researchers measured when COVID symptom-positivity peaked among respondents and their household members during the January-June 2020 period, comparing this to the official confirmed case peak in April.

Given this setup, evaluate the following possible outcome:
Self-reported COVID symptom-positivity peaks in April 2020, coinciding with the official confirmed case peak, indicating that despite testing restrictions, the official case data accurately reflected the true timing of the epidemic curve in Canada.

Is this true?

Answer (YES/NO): NO